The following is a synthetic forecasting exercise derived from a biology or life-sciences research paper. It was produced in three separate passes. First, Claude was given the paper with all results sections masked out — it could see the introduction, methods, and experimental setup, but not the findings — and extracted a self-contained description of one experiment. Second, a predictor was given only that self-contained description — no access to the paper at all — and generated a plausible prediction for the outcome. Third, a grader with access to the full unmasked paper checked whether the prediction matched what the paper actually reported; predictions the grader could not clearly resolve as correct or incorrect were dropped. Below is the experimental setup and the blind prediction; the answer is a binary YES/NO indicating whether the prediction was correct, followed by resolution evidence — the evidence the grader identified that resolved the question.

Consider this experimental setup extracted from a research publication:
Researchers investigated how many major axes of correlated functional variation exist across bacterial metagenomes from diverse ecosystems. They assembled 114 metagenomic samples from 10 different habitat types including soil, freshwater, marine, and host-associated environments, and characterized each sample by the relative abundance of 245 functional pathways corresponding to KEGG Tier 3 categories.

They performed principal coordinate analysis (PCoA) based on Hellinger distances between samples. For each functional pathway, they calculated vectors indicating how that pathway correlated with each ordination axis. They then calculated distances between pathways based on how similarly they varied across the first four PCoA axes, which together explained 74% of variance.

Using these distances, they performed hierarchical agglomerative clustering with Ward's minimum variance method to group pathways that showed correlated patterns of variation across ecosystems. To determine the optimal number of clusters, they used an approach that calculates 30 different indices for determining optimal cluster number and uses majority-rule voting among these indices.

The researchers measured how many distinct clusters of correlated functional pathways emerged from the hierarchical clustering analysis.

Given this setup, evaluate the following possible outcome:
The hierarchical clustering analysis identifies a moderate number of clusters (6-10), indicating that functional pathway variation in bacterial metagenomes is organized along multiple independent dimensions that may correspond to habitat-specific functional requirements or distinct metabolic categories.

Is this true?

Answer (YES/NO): YES